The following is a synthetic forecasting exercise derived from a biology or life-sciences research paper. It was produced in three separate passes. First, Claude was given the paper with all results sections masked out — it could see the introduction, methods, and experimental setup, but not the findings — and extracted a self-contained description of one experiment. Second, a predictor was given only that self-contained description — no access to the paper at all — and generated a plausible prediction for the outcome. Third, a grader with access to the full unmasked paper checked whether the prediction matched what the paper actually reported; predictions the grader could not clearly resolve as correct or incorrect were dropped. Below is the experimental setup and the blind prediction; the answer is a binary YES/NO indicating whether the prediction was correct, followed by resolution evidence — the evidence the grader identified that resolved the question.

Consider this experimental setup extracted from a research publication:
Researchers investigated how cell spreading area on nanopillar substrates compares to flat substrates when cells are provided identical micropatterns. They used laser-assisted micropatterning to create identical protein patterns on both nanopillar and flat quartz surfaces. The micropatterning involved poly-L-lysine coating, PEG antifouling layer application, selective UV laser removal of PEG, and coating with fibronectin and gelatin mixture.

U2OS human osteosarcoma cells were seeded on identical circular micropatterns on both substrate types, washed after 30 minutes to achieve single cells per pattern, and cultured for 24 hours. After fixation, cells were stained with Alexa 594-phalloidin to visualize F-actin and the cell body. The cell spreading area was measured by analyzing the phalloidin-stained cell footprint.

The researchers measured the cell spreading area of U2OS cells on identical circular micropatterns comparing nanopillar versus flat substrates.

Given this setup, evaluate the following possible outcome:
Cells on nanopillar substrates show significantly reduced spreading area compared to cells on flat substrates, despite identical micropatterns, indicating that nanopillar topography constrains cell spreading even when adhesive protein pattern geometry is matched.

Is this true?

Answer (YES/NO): NO